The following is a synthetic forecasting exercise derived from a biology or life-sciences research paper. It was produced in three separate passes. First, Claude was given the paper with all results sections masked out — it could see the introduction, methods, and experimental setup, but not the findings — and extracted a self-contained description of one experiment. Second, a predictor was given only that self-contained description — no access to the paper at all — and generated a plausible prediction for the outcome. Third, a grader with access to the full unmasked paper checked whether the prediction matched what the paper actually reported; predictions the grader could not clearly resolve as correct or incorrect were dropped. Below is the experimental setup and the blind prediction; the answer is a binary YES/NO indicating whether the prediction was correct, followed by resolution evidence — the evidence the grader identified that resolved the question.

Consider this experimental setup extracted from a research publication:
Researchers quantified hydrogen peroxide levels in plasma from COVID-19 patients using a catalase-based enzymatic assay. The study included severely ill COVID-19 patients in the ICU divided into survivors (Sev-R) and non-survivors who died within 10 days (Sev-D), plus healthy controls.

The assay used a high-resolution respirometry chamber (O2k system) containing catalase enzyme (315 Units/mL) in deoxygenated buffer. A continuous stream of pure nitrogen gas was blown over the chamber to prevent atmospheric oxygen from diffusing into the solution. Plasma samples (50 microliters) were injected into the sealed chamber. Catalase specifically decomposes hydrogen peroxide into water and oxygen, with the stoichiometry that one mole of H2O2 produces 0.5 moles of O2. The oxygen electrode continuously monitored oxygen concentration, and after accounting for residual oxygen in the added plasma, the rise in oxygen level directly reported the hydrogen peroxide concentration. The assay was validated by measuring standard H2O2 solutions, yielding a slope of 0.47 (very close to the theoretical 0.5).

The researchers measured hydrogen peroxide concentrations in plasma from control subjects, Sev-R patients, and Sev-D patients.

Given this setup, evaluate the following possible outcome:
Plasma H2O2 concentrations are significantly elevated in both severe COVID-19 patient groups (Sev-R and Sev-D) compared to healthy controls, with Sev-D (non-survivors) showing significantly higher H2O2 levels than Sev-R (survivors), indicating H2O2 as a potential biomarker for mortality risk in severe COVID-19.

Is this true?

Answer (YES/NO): YES